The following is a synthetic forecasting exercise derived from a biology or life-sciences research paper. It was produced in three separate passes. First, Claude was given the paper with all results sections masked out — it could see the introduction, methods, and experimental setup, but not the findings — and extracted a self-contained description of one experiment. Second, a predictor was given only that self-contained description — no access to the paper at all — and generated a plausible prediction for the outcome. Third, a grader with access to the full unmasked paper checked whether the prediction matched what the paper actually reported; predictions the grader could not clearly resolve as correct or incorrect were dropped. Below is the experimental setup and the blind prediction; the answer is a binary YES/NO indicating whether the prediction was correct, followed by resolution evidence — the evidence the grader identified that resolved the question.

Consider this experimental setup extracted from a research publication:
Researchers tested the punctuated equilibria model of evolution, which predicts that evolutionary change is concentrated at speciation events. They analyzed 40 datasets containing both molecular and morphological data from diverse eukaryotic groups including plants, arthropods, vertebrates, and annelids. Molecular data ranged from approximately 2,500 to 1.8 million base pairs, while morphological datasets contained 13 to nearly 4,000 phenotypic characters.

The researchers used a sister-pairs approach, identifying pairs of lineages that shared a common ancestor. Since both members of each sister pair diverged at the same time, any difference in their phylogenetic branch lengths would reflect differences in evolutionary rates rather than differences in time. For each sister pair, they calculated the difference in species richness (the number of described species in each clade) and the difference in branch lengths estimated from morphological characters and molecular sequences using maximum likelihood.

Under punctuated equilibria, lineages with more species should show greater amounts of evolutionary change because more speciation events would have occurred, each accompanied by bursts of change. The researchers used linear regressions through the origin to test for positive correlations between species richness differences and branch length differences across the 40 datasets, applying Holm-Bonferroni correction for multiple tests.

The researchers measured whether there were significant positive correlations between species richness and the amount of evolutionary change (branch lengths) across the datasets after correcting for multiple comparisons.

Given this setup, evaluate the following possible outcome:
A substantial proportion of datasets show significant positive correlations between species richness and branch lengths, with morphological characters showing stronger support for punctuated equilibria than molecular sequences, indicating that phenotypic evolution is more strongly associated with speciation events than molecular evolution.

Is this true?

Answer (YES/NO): NO